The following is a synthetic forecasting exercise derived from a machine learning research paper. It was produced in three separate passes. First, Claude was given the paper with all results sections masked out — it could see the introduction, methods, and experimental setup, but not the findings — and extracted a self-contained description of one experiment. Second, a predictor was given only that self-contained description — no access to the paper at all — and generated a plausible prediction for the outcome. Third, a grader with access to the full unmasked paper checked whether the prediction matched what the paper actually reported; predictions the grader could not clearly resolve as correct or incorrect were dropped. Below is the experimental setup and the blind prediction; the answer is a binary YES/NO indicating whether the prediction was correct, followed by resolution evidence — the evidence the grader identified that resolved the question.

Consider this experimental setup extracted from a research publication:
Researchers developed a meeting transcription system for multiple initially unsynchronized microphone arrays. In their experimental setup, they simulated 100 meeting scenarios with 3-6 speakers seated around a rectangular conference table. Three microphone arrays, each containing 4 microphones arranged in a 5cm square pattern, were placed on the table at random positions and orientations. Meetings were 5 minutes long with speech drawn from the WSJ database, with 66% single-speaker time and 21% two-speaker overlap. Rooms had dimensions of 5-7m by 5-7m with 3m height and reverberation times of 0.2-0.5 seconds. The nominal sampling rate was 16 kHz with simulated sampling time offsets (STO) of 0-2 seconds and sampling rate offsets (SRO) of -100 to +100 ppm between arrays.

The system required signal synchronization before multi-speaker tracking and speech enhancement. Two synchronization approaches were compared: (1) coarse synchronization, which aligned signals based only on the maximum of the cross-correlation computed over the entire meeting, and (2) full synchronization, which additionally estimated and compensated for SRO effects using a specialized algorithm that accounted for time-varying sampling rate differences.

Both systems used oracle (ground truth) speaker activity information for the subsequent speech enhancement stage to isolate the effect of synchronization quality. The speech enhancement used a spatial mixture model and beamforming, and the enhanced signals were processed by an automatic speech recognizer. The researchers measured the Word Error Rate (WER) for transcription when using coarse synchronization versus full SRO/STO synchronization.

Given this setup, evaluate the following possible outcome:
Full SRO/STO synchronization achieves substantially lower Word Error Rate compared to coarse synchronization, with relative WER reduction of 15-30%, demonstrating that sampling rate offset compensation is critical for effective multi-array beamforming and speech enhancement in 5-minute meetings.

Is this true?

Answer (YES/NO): YES